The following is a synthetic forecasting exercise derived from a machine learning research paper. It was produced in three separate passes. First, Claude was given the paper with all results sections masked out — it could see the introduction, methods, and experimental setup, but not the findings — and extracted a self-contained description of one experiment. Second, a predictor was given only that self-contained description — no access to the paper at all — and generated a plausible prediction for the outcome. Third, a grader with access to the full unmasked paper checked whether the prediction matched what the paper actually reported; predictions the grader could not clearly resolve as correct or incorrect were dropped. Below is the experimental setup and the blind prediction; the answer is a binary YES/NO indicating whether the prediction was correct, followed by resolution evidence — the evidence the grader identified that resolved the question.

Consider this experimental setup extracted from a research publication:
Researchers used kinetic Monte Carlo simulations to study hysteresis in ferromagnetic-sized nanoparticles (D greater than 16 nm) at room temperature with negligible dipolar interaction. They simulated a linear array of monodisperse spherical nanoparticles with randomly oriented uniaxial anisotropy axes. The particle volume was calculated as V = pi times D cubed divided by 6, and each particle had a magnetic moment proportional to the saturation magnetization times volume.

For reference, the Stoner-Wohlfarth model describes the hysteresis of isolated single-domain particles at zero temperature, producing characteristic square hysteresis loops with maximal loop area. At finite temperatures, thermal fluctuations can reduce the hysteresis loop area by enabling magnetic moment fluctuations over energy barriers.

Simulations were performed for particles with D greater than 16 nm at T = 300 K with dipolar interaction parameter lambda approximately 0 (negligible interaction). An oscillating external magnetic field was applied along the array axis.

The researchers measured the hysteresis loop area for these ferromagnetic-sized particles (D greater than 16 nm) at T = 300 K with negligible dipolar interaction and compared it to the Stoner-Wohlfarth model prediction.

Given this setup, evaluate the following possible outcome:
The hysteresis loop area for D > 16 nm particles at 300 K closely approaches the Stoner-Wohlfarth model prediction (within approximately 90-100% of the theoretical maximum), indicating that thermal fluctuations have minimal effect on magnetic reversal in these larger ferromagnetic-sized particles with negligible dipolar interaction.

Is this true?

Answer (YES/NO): YES